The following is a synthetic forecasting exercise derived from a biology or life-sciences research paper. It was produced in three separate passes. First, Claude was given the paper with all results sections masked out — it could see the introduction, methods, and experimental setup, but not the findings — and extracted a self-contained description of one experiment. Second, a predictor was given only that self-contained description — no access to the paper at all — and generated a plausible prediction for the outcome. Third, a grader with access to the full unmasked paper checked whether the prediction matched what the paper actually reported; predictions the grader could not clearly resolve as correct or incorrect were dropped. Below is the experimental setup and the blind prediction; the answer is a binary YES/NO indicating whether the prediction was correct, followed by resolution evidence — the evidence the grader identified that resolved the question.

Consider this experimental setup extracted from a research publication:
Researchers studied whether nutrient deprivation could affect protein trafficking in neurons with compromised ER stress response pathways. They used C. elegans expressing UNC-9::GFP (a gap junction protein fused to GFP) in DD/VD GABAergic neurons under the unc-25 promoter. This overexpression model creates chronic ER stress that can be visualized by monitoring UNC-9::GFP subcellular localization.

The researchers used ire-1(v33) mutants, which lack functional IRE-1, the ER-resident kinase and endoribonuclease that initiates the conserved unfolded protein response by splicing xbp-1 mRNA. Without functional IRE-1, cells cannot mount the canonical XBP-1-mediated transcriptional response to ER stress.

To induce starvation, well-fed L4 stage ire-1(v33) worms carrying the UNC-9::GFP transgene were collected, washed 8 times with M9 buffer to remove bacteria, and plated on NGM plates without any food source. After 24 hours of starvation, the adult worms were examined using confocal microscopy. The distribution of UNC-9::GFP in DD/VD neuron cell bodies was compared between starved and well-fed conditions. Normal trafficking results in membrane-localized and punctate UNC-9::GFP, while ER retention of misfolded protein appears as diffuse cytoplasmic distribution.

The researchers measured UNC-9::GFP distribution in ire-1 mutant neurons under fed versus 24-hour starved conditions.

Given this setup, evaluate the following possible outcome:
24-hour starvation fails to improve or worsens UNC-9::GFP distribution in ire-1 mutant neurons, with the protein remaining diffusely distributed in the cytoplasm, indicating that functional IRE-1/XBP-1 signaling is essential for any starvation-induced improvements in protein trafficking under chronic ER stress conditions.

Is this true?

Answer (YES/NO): NO